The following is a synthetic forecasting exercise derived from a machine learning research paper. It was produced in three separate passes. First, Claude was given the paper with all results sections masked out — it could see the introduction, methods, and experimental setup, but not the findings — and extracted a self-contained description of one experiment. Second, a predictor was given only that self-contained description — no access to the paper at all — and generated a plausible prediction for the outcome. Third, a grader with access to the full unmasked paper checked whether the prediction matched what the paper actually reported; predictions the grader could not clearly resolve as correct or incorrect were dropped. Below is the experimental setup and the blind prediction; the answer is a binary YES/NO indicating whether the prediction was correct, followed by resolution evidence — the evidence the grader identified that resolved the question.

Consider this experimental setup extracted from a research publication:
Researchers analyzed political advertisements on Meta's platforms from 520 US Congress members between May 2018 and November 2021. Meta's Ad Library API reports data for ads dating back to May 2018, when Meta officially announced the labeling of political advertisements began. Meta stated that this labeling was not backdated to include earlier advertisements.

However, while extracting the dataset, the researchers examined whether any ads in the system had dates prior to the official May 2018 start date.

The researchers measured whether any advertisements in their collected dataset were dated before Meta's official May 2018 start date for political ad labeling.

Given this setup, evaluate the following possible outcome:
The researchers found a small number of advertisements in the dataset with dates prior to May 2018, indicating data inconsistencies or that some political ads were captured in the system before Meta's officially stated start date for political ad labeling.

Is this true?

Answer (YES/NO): YES